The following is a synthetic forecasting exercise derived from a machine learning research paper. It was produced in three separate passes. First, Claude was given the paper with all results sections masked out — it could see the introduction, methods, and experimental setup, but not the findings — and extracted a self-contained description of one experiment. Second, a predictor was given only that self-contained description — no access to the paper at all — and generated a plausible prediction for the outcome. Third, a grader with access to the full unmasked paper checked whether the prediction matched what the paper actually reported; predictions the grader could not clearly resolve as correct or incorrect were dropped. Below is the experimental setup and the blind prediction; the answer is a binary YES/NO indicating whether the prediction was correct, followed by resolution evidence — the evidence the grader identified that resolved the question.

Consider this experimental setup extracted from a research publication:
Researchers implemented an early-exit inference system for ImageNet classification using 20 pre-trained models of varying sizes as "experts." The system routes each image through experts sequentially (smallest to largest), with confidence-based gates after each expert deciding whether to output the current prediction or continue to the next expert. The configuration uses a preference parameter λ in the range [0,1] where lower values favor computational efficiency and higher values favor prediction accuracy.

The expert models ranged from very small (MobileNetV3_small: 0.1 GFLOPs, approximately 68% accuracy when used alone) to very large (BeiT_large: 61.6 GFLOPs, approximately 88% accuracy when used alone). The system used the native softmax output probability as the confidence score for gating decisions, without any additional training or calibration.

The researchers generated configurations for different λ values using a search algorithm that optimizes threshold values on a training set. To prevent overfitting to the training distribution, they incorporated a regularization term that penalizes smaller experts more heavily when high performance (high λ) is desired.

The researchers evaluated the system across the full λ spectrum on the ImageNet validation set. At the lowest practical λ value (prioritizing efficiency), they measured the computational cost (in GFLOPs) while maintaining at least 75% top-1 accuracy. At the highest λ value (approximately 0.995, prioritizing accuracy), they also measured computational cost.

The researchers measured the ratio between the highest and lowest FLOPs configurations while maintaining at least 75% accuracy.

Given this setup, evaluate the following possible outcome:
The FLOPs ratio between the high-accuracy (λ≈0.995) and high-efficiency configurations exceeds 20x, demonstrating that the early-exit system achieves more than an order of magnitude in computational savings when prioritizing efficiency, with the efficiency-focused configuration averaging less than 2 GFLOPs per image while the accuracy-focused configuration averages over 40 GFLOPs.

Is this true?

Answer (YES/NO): YES